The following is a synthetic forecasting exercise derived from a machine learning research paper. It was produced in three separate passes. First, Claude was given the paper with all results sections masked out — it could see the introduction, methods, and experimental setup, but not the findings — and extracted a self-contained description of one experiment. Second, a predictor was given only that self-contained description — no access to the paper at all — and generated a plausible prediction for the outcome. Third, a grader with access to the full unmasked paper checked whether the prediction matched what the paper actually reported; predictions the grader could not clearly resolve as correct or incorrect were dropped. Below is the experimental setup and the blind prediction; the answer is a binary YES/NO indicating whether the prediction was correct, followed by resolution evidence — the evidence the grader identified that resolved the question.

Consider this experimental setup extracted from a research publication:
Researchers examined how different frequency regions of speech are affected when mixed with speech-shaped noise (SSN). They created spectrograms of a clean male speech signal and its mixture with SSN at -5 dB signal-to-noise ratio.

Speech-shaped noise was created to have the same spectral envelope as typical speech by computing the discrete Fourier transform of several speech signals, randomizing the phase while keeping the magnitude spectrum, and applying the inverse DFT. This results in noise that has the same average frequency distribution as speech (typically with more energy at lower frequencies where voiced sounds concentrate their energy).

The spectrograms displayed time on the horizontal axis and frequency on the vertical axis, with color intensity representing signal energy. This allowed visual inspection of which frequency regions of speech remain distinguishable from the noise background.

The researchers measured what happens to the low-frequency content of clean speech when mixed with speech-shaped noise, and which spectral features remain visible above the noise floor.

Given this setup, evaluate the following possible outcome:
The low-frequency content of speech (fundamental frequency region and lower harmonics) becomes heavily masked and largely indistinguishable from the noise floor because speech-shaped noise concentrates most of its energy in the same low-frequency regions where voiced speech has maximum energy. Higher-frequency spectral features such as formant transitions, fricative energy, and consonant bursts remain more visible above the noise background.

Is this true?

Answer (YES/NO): YES